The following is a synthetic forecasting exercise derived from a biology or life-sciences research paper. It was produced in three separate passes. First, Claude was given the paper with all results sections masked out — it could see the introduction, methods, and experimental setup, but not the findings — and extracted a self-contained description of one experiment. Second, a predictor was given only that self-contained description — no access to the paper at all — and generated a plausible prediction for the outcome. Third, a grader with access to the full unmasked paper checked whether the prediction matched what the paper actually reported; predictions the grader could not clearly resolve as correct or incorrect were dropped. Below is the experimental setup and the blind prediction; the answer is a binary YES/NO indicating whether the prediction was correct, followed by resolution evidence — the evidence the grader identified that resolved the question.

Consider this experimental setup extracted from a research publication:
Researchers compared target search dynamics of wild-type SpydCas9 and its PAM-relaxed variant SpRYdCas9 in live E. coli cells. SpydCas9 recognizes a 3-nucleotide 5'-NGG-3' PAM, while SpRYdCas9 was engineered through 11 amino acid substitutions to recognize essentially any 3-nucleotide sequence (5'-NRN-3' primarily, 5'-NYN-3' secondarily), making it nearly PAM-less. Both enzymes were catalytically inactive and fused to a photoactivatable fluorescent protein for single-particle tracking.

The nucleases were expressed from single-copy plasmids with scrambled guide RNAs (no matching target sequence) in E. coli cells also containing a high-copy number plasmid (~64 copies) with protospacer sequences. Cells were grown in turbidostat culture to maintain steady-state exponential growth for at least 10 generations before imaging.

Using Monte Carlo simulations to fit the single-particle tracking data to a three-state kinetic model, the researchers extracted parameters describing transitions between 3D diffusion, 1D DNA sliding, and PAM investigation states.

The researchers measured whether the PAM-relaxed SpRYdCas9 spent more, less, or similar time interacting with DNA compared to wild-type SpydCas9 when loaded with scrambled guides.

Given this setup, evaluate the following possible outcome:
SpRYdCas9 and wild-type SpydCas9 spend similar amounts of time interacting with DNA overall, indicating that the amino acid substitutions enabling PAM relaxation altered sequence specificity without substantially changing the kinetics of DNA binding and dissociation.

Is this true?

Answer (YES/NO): NO